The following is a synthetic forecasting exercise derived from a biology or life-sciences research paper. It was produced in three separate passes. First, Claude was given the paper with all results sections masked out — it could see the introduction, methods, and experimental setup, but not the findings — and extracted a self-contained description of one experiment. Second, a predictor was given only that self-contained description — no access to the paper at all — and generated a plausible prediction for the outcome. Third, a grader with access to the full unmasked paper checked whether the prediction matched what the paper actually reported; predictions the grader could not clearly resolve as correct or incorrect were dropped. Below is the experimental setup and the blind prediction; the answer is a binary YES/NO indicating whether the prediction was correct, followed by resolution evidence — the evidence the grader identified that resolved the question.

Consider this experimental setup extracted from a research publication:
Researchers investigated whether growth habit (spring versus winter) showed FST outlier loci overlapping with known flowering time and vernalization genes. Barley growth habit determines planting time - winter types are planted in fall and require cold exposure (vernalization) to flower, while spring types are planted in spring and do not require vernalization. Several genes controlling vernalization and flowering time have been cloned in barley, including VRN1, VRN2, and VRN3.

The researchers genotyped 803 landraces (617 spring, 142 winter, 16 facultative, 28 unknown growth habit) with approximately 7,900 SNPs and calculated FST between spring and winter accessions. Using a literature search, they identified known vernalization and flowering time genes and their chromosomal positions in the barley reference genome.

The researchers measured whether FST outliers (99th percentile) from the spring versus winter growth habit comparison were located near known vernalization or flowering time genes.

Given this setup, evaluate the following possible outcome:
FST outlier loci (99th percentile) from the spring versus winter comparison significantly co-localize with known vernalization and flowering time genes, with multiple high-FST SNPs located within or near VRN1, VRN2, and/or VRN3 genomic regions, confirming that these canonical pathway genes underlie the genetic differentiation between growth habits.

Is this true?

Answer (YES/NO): NO